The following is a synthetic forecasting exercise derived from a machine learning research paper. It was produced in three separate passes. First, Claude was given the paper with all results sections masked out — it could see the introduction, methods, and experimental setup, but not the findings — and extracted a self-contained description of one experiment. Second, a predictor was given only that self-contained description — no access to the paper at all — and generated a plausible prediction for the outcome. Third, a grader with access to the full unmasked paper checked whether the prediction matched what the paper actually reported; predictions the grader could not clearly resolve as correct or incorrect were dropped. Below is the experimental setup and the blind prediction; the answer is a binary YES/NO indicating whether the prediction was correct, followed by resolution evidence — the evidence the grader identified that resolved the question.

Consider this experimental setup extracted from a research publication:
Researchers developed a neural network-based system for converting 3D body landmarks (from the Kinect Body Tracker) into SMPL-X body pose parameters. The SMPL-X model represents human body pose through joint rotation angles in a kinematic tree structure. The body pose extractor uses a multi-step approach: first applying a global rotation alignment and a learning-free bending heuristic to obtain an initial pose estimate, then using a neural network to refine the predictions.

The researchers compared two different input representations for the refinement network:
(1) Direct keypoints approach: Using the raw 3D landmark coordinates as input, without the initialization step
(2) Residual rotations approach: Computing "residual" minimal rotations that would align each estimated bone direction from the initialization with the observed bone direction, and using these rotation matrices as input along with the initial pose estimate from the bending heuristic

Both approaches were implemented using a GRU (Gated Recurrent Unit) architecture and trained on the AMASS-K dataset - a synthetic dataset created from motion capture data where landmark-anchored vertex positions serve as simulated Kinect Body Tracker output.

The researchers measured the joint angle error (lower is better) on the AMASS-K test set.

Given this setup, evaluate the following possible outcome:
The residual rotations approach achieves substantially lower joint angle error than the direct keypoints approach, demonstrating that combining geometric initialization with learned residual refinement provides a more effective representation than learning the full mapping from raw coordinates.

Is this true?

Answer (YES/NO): YES